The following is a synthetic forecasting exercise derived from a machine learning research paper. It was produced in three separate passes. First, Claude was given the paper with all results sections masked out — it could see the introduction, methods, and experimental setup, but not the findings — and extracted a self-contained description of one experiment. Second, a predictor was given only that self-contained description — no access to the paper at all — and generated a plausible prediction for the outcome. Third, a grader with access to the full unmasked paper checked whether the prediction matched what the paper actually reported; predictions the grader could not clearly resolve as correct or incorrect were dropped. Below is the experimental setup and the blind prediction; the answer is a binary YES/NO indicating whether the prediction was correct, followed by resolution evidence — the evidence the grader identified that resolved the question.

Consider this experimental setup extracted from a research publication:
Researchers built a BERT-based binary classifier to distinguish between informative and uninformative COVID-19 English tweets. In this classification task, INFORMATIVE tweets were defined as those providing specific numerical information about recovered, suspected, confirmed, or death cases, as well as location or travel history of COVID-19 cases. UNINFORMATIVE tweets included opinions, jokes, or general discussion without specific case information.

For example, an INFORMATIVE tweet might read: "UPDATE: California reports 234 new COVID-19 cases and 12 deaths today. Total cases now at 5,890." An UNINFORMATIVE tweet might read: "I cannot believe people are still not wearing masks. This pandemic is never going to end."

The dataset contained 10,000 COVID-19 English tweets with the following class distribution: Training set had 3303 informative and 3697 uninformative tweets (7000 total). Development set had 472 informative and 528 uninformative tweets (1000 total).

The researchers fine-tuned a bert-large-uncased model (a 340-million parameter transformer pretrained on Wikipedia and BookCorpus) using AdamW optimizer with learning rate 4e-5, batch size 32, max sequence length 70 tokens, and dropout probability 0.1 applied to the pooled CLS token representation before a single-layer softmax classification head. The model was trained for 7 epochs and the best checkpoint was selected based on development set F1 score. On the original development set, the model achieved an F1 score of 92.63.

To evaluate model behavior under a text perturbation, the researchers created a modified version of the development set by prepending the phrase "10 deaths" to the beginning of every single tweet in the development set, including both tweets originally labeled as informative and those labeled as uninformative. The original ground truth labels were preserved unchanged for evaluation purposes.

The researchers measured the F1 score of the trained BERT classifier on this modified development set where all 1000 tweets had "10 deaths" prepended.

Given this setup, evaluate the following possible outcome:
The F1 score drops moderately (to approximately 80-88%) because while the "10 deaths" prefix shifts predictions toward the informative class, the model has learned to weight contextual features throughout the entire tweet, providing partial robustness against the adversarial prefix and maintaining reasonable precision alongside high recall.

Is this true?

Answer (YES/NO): NO